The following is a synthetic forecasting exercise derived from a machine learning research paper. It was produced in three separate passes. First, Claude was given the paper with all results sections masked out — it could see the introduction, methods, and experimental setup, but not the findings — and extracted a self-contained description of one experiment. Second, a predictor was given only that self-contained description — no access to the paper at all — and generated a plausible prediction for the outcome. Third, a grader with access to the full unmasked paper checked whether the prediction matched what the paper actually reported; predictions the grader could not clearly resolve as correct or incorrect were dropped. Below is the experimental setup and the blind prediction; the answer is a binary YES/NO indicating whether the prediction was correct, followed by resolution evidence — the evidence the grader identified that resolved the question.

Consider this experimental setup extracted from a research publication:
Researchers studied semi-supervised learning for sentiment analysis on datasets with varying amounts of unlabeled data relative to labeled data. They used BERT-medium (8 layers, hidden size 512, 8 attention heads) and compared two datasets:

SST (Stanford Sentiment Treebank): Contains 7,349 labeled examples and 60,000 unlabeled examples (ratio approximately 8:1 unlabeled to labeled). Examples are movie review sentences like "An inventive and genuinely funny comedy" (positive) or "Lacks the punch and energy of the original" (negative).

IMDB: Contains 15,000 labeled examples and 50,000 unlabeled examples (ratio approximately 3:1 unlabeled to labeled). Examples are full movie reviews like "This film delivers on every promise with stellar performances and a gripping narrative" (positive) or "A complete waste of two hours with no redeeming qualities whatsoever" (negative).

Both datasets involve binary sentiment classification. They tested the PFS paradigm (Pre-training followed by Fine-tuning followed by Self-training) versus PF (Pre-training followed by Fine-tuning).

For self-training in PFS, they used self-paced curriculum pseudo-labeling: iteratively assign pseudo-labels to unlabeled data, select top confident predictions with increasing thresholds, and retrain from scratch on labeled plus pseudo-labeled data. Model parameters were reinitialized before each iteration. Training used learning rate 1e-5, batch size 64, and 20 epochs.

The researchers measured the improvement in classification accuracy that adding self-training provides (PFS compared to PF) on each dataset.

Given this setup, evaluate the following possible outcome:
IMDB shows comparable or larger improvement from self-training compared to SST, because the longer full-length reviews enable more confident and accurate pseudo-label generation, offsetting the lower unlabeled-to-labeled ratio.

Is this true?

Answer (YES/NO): NO